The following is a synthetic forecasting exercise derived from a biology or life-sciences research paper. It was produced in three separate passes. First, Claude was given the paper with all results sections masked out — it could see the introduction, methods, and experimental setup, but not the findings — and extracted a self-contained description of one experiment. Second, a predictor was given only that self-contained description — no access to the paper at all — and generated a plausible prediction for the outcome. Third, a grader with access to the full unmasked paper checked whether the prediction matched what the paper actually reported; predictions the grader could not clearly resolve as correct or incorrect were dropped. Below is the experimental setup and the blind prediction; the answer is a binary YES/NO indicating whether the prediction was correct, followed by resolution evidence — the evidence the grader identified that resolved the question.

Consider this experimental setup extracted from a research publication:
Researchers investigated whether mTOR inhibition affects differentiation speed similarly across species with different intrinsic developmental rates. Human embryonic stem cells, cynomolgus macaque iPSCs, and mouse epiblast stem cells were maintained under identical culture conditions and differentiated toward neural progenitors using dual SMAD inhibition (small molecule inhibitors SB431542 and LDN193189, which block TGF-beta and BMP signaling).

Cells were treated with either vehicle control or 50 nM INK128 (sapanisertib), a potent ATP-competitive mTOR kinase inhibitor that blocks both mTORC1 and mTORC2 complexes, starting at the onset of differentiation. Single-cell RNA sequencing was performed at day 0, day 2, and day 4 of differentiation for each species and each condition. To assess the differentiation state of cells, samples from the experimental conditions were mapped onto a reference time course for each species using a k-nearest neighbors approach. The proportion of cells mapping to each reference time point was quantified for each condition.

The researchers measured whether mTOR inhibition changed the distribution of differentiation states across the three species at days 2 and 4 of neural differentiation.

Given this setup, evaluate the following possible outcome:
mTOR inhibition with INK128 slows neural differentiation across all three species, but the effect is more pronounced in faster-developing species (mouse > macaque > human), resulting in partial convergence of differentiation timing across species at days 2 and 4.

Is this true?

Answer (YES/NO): NO